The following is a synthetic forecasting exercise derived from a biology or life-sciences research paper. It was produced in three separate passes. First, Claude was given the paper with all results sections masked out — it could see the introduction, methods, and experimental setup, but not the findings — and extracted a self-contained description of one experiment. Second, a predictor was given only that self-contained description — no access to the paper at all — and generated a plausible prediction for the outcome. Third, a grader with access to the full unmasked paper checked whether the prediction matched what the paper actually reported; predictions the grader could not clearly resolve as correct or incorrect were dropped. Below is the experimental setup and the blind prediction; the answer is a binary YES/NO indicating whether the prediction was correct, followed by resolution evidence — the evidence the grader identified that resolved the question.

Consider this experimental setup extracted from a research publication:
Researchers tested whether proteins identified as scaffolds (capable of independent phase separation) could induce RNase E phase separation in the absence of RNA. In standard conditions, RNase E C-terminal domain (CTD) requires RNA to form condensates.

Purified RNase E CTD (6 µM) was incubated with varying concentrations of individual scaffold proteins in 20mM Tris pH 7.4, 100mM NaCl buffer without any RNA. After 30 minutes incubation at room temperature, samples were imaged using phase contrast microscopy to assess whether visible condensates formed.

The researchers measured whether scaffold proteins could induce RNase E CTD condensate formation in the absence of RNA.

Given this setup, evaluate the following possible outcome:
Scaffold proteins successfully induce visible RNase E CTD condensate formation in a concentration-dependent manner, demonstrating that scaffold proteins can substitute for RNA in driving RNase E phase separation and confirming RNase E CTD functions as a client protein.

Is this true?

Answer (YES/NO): NO